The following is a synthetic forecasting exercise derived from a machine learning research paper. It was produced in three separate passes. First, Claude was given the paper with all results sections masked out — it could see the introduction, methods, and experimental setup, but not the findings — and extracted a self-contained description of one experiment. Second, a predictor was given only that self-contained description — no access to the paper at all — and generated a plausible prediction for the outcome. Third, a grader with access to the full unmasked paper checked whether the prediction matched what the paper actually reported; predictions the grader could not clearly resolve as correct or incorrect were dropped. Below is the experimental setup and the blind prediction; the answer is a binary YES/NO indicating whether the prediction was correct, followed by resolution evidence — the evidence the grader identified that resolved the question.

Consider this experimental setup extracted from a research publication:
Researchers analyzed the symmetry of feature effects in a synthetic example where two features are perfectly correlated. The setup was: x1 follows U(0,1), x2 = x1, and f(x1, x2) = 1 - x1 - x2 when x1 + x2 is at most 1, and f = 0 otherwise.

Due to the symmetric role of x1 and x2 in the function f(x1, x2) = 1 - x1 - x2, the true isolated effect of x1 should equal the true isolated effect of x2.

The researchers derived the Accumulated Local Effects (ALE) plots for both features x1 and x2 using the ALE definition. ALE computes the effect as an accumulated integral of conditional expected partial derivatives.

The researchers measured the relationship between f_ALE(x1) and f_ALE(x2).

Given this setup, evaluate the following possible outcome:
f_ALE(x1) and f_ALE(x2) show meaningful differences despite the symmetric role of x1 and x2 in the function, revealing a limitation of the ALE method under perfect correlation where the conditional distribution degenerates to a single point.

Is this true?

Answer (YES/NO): NO